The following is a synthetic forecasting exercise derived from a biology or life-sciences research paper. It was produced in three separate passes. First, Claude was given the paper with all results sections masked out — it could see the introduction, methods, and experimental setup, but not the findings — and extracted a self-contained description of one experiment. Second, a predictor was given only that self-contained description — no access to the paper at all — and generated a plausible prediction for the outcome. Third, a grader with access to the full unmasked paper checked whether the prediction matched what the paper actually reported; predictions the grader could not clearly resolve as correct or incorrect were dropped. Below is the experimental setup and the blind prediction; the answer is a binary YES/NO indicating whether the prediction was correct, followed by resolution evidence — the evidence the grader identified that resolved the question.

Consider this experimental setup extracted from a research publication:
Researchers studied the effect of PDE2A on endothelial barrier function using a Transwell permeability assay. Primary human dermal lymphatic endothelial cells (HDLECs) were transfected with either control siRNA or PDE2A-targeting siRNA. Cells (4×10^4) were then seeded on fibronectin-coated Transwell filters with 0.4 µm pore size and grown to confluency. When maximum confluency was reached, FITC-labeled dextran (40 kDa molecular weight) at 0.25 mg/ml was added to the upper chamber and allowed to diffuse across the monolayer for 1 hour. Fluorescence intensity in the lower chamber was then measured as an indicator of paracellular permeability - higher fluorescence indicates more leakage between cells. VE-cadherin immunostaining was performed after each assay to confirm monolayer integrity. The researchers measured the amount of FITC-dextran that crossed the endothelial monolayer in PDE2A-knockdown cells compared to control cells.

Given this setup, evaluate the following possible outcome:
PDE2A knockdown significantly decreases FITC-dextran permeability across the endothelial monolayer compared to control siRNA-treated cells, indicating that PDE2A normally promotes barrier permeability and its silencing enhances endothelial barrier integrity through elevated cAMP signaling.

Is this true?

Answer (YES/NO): NO